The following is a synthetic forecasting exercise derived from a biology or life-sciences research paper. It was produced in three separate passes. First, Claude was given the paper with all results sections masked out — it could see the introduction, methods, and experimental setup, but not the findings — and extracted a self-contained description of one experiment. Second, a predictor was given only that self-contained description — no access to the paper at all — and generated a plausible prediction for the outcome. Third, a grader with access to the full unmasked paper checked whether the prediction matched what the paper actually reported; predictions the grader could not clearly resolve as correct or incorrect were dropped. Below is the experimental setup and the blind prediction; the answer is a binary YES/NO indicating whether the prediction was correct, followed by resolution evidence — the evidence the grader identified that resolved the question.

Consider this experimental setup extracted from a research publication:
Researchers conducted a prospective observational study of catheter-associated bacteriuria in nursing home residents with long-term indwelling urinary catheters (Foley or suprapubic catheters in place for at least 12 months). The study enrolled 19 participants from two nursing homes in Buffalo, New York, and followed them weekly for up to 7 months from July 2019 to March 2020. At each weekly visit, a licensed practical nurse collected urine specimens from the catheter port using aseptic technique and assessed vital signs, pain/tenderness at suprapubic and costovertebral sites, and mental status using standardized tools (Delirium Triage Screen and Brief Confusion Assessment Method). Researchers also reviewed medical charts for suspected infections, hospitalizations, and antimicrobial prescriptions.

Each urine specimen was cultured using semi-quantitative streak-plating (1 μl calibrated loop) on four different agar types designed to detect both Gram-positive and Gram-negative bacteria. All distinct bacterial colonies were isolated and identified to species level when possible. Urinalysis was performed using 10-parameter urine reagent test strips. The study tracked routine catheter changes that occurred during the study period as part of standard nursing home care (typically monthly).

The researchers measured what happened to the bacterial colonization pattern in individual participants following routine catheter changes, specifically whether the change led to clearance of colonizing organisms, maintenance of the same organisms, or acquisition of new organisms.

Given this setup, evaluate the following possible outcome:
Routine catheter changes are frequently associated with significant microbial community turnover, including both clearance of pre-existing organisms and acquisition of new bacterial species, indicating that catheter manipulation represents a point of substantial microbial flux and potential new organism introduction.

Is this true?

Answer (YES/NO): NO